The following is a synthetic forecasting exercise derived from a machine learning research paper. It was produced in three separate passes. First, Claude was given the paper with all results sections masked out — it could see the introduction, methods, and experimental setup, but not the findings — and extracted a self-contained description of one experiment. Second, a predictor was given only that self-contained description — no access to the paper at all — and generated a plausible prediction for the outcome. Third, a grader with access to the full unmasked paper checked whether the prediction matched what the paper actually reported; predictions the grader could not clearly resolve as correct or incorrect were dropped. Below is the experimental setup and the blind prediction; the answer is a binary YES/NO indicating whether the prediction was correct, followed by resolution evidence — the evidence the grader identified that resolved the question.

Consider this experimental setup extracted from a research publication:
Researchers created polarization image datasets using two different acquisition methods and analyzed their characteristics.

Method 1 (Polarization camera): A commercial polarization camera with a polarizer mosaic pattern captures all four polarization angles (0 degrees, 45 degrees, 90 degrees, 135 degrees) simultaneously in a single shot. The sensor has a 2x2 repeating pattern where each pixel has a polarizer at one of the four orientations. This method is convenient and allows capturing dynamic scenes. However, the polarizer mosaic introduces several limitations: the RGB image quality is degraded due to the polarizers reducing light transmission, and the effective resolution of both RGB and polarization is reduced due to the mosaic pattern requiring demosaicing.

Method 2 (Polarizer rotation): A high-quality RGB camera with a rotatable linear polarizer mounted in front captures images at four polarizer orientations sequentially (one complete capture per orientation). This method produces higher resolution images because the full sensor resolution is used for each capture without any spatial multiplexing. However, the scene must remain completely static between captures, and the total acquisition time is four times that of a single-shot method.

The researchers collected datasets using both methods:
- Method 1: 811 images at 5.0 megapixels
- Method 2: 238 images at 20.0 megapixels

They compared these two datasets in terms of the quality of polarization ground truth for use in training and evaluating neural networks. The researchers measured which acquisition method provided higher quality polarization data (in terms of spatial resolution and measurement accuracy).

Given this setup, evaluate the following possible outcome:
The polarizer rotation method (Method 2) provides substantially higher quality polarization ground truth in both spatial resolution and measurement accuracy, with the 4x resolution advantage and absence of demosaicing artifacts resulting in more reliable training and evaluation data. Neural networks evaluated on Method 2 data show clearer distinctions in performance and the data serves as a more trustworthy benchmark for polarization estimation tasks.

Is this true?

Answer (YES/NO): NO